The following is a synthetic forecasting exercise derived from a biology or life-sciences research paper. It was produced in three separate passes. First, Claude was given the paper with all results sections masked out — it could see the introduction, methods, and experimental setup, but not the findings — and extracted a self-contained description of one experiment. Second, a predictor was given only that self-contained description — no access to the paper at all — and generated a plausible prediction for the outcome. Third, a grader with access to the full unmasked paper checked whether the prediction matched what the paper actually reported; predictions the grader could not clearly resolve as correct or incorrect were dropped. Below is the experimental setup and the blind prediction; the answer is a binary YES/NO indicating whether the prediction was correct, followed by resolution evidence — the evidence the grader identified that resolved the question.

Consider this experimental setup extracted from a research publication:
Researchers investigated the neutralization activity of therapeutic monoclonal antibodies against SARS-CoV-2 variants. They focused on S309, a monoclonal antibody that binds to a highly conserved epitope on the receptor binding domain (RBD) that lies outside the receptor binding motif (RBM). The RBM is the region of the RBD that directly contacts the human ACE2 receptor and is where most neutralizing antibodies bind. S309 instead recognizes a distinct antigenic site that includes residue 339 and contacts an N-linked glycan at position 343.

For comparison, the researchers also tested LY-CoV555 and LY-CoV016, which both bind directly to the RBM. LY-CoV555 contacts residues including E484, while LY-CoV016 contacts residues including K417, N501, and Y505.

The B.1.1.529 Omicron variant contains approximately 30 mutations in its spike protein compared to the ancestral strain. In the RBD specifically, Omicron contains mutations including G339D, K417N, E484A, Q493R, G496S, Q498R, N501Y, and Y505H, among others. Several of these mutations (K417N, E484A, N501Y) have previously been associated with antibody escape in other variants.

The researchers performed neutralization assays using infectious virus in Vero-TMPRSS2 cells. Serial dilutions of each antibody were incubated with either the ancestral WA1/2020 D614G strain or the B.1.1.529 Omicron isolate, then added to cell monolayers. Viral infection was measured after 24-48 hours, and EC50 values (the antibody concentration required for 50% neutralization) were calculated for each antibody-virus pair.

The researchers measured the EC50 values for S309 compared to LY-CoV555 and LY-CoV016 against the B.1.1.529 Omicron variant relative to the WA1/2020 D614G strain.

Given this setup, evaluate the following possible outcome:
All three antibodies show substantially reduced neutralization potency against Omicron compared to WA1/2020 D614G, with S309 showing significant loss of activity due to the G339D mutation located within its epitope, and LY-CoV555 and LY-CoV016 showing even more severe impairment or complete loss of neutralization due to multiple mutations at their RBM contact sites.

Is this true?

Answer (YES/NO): NO